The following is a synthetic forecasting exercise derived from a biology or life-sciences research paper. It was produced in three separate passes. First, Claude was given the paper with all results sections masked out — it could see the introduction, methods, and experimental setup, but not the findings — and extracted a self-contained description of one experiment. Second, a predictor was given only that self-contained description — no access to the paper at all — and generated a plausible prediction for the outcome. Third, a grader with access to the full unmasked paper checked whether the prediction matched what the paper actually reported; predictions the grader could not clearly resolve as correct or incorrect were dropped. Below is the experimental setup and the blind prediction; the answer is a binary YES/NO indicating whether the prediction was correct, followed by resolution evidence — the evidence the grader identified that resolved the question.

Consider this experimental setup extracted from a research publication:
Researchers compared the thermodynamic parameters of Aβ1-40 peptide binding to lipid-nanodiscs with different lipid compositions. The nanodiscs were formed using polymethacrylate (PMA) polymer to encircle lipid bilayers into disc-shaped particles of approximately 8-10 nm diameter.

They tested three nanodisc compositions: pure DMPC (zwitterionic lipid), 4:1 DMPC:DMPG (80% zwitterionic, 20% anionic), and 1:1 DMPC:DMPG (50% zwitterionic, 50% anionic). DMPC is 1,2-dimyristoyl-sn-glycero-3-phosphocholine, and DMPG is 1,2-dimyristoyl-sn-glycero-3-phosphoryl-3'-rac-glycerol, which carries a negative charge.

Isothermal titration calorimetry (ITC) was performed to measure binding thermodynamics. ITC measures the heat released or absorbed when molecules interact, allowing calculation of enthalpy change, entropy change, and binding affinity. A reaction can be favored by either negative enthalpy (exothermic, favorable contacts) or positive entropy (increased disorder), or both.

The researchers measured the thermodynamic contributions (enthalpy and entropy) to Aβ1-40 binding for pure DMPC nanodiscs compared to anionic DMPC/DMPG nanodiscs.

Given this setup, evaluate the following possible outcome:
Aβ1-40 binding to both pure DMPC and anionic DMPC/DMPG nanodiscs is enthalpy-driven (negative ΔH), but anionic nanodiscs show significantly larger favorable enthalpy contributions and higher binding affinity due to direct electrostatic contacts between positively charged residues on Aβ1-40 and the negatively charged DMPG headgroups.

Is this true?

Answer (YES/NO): NO